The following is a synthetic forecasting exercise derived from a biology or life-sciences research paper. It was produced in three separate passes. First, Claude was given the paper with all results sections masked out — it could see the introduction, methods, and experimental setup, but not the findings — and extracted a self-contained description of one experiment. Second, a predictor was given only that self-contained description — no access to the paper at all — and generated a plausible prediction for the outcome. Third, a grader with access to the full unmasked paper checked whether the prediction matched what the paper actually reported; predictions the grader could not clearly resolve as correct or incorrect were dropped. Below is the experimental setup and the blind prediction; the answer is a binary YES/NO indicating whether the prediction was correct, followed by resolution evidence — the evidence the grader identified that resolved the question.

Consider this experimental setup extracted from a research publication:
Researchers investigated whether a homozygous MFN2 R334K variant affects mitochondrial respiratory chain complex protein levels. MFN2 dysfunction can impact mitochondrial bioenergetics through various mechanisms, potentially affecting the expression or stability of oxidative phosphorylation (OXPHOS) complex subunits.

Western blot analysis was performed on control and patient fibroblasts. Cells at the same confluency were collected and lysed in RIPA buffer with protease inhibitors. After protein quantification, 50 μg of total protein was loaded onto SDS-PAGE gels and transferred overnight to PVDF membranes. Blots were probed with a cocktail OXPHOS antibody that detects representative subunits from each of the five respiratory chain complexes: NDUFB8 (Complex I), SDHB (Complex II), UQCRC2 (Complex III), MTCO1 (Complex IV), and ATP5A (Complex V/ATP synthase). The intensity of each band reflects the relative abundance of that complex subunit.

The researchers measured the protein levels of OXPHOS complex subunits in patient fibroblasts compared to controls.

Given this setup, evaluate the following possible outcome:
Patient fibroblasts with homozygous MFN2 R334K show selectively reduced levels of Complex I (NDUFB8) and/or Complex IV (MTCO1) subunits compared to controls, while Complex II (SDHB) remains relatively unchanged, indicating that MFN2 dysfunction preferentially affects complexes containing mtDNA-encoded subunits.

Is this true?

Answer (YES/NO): NO